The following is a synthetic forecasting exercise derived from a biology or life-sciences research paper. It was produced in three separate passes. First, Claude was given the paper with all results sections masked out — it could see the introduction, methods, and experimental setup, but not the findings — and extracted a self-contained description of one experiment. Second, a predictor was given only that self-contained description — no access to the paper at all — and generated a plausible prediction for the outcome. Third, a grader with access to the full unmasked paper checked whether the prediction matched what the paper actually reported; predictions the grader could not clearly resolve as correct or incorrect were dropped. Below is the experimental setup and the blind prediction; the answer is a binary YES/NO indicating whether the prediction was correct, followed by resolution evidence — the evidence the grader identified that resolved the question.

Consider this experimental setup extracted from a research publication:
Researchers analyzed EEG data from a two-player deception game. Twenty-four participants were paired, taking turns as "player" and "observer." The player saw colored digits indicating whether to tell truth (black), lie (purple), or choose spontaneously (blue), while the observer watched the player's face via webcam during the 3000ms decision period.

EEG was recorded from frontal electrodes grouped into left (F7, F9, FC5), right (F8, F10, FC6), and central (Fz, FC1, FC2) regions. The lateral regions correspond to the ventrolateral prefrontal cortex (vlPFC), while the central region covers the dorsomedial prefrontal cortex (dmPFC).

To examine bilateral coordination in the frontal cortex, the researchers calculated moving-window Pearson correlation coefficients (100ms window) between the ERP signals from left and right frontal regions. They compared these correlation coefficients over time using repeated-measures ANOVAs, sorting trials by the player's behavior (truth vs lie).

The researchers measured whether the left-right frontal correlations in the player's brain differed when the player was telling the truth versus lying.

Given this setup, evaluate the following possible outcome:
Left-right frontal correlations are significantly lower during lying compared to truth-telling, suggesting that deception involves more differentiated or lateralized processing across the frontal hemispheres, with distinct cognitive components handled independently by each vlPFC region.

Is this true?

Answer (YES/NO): NO